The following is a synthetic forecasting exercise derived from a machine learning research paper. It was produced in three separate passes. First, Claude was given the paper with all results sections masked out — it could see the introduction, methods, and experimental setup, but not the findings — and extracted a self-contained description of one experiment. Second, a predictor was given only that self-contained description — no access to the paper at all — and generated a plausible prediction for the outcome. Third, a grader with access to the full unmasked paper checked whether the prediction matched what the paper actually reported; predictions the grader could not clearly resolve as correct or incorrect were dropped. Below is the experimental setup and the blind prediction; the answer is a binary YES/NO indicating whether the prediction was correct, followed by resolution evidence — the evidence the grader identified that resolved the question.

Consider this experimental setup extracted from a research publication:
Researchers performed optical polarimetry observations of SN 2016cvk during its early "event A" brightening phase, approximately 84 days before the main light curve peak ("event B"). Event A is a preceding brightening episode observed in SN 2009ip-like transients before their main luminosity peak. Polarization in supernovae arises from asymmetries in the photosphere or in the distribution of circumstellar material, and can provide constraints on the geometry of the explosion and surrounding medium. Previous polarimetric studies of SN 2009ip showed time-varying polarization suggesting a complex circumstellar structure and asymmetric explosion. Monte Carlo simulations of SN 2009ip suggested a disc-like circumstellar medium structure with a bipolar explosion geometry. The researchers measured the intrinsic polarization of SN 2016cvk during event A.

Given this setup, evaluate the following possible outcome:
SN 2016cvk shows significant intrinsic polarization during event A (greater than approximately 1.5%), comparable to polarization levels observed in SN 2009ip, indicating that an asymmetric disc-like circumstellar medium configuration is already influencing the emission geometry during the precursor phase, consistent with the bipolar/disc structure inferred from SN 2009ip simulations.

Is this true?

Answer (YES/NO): NO